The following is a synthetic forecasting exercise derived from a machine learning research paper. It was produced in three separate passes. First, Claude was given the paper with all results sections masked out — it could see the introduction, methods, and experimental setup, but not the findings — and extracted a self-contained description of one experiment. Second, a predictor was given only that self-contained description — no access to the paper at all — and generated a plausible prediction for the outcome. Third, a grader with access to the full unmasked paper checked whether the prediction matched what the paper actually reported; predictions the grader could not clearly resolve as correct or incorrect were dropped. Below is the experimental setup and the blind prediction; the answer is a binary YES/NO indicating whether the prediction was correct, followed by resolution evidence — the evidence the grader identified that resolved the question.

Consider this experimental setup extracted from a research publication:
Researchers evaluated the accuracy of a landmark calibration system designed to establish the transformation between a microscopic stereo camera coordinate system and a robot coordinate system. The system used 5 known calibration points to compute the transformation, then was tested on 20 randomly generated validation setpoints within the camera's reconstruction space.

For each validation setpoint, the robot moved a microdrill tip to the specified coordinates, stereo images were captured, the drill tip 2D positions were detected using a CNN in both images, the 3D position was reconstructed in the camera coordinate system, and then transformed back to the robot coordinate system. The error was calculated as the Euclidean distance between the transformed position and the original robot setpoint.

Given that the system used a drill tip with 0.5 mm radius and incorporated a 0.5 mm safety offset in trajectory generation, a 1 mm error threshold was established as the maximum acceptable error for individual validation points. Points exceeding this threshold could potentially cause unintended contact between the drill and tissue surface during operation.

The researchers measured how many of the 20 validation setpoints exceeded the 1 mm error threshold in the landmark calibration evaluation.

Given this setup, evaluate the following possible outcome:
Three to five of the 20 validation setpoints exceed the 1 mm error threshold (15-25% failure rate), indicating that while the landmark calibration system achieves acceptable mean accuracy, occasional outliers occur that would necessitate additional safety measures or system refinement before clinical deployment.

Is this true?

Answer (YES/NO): YES